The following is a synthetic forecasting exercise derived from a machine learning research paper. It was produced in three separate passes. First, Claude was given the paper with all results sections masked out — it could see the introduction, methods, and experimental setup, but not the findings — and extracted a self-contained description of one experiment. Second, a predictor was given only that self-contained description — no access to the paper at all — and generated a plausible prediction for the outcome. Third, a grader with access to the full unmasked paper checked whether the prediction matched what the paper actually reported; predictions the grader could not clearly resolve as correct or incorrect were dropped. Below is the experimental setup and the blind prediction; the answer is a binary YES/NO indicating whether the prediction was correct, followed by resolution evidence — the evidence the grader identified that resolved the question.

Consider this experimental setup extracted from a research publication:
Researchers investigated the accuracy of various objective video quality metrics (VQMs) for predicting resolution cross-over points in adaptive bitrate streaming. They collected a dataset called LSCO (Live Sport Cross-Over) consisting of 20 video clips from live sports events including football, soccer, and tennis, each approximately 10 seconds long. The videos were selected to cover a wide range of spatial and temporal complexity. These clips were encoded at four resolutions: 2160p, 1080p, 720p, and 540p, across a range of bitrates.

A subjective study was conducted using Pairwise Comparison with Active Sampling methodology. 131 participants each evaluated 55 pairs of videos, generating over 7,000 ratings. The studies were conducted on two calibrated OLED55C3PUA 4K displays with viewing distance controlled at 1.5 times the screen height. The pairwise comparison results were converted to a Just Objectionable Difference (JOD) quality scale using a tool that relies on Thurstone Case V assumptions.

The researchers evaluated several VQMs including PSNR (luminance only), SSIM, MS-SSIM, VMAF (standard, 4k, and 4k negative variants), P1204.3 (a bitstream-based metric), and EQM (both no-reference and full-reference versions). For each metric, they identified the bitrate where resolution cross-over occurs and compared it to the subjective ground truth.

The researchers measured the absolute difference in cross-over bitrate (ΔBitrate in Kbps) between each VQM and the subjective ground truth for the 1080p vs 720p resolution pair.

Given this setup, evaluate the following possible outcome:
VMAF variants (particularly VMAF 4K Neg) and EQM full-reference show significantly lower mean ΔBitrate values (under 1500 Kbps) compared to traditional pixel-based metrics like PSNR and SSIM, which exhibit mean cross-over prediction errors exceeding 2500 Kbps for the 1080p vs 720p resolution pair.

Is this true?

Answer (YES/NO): NO